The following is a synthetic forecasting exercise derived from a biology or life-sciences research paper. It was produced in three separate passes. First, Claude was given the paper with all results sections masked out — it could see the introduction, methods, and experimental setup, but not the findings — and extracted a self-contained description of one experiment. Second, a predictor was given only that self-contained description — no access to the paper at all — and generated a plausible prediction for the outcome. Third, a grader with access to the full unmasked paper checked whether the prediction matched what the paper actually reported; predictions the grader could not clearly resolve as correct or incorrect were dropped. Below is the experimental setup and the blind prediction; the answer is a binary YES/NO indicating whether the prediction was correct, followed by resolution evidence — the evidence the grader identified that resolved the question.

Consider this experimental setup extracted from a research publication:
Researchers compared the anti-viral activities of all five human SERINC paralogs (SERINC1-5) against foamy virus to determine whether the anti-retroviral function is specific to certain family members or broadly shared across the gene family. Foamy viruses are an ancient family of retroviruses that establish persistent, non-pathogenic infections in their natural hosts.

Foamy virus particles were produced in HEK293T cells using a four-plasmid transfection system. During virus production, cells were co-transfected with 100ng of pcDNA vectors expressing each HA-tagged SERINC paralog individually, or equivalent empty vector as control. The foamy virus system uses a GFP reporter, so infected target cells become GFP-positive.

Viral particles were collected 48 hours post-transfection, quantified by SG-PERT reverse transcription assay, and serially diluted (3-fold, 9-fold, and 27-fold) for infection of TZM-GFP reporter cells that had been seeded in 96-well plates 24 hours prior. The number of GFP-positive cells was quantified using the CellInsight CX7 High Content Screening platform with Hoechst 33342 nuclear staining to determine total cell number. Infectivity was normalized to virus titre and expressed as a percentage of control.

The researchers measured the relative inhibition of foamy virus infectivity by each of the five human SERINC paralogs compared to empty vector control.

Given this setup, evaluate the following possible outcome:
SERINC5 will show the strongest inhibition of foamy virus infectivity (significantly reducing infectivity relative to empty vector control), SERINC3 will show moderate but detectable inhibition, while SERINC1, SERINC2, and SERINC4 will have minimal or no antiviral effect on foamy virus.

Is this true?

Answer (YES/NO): NO